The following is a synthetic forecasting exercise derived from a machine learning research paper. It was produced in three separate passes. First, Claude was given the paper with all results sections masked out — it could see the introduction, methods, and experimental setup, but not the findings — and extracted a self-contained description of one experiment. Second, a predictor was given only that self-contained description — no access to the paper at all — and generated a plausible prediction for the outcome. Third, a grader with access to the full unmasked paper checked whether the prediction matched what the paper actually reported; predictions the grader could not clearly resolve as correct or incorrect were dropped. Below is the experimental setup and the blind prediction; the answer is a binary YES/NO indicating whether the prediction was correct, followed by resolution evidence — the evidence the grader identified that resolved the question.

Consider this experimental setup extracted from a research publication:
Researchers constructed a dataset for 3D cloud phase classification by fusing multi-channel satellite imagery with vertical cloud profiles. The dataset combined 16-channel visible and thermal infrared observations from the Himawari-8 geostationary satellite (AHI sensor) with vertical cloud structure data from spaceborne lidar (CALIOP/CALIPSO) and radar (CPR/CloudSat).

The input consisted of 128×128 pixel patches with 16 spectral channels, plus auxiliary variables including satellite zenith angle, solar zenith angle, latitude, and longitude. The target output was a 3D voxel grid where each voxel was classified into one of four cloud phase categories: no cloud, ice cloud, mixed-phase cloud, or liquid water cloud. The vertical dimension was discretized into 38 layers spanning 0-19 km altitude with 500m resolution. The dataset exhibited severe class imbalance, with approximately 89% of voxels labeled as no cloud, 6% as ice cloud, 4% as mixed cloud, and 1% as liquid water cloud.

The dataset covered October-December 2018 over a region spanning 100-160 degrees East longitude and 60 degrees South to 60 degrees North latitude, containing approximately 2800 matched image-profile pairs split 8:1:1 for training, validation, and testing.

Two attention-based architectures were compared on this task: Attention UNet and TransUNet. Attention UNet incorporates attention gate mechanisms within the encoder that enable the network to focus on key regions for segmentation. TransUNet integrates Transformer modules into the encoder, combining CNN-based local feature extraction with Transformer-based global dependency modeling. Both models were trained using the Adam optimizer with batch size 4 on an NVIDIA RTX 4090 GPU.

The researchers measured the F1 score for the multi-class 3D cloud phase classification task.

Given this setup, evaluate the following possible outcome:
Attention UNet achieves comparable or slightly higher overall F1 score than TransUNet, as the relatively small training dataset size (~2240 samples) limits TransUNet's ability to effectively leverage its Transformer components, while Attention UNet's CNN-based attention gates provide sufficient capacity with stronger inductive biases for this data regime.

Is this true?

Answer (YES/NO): YES